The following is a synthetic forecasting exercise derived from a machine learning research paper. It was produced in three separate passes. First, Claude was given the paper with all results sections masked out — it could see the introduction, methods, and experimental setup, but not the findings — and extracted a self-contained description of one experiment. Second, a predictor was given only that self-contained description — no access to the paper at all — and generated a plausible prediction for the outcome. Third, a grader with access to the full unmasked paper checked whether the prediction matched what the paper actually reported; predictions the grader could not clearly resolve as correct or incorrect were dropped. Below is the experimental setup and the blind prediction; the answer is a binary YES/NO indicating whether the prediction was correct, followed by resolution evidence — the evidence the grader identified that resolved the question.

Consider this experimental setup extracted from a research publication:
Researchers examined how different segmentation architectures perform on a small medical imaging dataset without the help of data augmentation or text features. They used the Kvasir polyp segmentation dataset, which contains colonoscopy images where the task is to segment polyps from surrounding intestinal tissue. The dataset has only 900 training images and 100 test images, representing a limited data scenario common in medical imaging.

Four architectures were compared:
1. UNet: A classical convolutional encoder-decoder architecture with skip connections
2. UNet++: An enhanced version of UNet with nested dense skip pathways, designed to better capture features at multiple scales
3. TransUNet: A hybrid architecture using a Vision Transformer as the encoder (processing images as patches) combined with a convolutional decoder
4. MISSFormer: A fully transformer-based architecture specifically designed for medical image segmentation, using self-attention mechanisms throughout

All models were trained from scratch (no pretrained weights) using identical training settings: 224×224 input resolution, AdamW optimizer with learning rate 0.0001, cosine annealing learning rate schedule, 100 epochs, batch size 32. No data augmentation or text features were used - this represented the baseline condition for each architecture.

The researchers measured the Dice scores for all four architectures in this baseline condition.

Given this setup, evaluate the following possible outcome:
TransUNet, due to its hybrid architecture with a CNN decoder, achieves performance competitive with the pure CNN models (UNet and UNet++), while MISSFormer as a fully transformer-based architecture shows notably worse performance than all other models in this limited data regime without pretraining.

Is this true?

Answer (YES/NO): NO